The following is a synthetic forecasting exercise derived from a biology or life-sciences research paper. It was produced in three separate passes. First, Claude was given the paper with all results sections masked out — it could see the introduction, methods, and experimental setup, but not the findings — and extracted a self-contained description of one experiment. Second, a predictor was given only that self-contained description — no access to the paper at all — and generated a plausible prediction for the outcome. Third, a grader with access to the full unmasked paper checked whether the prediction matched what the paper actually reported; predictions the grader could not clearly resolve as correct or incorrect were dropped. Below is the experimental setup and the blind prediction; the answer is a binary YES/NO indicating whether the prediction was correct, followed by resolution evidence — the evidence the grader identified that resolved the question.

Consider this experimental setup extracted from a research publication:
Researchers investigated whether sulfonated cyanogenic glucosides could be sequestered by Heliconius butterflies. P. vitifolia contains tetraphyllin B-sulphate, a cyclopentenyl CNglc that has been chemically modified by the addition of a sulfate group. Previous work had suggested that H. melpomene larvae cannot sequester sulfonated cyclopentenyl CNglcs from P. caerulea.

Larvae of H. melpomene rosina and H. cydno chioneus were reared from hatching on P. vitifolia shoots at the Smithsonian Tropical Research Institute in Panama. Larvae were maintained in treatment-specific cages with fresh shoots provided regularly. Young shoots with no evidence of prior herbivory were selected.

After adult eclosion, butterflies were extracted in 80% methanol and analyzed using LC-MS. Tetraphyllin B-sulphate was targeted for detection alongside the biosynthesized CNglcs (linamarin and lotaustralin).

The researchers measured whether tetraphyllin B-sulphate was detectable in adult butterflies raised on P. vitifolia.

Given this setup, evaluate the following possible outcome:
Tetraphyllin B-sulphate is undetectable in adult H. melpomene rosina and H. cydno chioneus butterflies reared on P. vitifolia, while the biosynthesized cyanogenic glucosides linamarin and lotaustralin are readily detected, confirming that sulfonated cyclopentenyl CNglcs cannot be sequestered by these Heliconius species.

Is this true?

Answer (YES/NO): YES